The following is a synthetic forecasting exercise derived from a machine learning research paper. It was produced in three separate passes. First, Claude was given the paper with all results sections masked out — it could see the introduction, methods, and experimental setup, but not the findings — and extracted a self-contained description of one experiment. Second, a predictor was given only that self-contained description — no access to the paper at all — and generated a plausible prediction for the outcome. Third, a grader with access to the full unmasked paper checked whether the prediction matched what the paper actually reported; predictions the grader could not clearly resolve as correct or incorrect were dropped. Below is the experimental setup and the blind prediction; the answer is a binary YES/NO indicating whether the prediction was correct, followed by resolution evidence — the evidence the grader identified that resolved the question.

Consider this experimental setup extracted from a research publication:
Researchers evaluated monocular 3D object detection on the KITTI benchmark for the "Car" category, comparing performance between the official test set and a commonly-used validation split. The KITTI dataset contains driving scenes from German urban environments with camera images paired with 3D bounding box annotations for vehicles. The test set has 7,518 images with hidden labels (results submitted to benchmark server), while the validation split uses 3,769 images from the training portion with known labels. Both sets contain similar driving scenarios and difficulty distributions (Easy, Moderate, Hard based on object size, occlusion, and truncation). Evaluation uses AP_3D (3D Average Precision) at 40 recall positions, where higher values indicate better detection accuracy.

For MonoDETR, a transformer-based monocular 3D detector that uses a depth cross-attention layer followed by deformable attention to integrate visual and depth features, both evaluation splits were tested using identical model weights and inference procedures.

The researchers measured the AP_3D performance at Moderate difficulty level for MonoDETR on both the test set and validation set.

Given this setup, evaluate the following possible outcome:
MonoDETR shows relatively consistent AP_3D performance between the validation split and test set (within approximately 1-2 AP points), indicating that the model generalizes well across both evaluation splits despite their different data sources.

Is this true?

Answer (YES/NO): NO